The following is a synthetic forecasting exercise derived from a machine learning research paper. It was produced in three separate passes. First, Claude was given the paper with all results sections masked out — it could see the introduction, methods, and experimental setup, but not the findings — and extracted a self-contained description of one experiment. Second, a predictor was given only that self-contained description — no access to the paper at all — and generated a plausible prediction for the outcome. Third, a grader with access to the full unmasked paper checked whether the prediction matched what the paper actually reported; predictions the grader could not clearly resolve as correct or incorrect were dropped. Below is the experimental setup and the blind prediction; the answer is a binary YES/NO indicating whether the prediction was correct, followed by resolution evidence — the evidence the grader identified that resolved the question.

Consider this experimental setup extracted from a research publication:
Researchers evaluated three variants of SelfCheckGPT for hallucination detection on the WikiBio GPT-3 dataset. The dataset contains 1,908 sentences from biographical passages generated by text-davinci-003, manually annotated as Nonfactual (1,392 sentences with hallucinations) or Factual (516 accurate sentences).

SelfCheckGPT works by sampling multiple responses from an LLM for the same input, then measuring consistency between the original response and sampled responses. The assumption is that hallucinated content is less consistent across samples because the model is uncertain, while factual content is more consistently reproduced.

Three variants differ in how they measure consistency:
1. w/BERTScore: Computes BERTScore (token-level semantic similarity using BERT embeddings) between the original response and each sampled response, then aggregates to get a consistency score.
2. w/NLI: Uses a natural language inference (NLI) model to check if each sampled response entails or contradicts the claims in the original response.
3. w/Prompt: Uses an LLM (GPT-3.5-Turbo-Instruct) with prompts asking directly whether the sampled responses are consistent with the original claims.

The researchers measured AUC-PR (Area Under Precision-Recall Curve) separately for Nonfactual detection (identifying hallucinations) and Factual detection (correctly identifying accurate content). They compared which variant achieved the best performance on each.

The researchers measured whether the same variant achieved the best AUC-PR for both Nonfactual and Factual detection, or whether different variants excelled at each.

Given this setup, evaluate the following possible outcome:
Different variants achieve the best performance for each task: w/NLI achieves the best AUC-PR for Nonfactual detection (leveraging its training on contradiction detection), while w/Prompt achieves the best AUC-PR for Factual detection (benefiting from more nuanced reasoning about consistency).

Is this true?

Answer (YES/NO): YES